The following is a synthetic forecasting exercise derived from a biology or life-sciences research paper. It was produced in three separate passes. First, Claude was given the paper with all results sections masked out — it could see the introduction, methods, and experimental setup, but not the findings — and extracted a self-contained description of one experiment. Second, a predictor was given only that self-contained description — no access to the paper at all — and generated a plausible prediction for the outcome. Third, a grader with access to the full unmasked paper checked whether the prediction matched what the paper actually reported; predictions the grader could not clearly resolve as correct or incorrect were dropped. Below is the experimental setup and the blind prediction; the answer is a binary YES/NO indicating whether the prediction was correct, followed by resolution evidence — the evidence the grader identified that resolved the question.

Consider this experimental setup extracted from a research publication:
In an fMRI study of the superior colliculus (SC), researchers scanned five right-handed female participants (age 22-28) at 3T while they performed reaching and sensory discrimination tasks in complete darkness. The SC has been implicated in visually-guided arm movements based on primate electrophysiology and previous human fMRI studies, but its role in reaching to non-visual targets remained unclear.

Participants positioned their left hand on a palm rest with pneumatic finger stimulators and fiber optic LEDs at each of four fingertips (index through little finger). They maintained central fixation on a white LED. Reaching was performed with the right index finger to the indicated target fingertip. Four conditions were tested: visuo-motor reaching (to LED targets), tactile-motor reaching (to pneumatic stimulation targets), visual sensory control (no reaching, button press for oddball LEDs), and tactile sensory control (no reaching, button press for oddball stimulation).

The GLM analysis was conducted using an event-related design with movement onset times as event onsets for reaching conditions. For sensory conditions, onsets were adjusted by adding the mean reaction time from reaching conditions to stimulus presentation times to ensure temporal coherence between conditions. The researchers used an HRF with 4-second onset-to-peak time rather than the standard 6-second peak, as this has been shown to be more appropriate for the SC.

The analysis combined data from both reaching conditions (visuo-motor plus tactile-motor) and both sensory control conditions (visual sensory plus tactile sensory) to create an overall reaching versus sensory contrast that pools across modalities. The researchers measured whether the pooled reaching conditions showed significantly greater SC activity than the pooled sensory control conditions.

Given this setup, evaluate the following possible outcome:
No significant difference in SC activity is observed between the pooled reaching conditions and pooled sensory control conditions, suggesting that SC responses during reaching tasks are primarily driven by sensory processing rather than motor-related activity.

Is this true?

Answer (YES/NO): NO